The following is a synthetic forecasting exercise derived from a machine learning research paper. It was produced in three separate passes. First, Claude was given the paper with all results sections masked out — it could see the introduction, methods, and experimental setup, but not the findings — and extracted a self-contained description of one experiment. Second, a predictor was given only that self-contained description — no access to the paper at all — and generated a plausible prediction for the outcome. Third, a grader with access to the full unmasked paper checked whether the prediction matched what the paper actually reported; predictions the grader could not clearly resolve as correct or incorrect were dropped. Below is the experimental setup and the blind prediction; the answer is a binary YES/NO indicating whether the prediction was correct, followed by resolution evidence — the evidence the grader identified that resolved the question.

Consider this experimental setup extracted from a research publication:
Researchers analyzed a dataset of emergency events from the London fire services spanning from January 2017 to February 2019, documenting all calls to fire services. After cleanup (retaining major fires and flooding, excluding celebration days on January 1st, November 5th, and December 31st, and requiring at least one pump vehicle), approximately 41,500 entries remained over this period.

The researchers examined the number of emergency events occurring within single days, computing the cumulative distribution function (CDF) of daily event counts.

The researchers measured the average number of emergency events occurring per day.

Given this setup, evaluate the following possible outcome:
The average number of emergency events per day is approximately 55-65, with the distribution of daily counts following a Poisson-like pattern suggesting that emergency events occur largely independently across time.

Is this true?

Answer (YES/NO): NO